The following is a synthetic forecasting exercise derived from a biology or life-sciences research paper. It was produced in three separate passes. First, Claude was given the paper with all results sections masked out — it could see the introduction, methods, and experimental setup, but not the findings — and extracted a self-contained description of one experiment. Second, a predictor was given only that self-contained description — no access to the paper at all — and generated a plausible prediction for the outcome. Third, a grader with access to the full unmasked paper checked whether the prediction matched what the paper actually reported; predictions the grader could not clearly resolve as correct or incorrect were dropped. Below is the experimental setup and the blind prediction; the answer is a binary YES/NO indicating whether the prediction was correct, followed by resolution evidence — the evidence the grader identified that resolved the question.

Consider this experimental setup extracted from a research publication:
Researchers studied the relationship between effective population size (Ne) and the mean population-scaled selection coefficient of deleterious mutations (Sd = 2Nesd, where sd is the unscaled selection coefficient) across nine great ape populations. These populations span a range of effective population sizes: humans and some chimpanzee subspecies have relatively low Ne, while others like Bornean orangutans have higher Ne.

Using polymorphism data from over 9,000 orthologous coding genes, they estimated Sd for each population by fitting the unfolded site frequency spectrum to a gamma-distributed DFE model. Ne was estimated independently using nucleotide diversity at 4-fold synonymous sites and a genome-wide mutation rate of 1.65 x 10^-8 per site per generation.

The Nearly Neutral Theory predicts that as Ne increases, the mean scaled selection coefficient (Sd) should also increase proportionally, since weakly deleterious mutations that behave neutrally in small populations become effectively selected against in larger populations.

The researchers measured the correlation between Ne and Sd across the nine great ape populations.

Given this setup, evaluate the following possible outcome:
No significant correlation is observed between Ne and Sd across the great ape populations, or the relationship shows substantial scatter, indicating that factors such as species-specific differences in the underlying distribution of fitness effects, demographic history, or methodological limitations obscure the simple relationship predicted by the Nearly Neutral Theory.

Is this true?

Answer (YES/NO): NO